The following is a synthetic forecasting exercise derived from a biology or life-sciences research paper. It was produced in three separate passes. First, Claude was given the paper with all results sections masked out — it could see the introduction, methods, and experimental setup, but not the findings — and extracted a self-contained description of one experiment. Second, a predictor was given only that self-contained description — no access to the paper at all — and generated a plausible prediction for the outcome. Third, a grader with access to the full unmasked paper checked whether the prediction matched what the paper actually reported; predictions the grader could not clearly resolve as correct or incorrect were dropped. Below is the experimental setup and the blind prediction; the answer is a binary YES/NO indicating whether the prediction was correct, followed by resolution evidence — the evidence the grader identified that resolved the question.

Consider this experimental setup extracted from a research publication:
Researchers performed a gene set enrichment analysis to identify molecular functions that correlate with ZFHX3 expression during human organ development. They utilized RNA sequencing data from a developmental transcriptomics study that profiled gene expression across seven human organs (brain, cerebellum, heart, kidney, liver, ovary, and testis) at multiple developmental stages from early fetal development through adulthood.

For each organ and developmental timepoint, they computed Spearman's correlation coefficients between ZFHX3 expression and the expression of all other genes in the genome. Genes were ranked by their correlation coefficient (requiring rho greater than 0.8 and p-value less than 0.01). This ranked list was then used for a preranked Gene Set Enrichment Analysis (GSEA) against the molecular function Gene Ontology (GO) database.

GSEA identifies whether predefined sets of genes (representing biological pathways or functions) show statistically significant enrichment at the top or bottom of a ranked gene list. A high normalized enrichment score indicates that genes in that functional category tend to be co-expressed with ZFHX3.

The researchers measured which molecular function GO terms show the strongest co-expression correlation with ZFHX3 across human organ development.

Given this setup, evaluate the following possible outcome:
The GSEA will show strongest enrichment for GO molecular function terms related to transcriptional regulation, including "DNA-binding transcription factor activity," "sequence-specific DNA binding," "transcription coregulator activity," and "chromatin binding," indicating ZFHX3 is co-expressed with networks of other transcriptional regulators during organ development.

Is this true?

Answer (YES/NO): YES